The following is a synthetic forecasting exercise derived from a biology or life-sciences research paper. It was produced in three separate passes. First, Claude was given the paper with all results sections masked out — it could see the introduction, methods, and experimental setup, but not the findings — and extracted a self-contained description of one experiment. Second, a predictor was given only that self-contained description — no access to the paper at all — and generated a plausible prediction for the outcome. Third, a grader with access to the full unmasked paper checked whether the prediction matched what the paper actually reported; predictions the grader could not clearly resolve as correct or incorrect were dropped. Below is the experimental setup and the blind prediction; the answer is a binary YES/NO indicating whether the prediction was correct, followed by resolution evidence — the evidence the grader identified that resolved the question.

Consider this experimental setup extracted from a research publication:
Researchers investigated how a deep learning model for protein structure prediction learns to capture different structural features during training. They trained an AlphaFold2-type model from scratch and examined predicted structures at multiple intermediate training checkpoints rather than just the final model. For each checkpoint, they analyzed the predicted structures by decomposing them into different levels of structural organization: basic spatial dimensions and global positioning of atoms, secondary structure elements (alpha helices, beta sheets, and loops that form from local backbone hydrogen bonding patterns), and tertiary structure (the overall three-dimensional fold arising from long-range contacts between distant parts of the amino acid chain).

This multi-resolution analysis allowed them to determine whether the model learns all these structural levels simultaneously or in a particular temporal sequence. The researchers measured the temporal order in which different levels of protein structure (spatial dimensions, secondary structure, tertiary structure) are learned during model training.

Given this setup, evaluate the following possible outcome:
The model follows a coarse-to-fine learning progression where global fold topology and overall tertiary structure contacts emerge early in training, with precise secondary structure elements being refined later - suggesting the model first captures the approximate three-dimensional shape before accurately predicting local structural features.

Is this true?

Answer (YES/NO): YES